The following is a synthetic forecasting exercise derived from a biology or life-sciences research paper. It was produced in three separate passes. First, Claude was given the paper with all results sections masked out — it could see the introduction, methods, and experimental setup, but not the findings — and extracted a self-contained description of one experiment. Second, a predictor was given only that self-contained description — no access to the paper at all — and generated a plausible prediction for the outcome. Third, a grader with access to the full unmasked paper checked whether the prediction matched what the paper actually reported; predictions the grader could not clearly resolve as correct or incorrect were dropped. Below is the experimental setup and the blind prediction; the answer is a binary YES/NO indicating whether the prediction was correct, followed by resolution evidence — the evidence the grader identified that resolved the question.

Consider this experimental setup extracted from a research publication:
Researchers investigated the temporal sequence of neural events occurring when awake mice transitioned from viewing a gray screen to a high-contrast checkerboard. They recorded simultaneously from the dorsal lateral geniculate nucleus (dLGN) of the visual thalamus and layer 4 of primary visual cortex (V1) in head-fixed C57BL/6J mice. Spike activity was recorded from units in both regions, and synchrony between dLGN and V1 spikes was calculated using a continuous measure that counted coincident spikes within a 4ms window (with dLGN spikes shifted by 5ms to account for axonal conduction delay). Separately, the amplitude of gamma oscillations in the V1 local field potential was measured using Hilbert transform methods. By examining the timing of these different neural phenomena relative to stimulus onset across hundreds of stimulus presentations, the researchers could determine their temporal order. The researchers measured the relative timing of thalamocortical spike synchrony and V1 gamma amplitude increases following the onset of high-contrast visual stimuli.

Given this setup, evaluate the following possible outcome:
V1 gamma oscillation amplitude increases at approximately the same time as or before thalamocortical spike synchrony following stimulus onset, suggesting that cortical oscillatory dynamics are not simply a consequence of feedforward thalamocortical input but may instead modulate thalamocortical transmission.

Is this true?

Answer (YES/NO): NO